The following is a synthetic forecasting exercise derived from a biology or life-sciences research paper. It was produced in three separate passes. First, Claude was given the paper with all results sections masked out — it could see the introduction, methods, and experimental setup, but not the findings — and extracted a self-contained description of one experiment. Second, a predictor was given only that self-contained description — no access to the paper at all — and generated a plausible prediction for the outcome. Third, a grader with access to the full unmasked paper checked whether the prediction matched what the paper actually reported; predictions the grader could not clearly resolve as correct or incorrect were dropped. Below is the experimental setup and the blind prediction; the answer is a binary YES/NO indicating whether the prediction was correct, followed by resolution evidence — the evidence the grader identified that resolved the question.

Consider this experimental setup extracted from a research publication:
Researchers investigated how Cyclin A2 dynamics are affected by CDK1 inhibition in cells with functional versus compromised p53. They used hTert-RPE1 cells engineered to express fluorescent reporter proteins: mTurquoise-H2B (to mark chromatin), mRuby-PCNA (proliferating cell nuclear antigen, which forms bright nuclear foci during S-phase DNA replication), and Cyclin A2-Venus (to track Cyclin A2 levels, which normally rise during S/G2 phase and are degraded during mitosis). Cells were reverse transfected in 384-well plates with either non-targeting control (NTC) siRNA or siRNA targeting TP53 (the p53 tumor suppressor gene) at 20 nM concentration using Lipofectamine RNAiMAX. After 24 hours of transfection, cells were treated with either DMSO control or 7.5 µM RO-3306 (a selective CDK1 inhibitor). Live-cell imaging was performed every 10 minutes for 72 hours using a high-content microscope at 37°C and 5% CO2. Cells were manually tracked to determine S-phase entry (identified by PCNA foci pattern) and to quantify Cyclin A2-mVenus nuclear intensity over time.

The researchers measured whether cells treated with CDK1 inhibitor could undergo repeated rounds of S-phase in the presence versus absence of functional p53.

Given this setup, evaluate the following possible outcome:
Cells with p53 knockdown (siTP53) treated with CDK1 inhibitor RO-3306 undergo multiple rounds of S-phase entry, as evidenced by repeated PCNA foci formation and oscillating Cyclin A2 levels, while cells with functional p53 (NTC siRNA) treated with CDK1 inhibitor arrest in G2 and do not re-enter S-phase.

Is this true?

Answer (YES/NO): NO